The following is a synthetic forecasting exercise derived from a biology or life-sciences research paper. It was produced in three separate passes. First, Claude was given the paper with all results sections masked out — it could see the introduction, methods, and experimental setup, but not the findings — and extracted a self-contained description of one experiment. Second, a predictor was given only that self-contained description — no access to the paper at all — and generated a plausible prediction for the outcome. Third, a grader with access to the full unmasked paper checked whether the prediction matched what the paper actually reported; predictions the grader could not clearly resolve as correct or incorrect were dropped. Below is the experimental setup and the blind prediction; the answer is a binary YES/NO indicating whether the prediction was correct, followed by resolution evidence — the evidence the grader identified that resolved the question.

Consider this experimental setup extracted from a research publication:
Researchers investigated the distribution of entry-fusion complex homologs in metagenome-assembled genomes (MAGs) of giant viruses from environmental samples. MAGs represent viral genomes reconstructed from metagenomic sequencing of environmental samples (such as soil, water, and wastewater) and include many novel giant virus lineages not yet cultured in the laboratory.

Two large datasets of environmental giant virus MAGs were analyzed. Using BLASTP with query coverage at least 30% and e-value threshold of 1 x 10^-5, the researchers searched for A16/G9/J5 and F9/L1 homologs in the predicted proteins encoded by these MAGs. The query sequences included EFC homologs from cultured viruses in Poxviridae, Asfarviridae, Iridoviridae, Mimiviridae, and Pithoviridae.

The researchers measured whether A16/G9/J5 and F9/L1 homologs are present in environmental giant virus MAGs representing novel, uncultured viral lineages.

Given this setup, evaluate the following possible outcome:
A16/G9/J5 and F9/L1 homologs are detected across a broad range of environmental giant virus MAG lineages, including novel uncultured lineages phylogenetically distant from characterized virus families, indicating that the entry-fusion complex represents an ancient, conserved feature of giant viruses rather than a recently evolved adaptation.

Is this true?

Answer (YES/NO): YES